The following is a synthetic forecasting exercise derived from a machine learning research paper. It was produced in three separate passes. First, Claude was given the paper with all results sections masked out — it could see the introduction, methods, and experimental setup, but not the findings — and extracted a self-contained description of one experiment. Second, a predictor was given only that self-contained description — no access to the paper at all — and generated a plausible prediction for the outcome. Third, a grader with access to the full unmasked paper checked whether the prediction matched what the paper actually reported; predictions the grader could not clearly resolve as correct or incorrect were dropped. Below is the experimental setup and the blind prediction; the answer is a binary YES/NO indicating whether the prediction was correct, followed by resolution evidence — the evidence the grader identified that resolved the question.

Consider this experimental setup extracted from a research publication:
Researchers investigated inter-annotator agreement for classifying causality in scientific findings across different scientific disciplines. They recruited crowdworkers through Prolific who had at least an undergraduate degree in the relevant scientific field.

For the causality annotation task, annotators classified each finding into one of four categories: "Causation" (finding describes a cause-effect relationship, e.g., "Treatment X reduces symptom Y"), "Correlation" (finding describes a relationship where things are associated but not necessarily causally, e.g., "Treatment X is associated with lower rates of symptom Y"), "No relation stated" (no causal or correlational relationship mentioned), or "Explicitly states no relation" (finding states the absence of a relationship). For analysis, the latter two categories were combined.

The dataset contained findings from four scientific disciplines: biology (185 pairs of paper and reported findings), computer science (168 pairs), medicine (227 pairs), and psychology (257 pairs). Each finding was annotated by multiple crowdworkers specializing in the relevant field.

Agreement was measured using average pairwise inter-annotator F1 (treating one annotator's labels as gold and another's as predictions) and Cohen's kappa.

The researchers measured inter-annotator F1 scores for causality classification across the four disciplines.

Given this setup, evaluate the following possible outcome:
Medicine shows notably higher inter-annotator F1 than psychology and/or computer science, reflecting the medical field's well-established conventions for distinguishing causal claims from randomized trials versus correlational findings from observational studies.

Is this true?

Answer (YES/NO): NO